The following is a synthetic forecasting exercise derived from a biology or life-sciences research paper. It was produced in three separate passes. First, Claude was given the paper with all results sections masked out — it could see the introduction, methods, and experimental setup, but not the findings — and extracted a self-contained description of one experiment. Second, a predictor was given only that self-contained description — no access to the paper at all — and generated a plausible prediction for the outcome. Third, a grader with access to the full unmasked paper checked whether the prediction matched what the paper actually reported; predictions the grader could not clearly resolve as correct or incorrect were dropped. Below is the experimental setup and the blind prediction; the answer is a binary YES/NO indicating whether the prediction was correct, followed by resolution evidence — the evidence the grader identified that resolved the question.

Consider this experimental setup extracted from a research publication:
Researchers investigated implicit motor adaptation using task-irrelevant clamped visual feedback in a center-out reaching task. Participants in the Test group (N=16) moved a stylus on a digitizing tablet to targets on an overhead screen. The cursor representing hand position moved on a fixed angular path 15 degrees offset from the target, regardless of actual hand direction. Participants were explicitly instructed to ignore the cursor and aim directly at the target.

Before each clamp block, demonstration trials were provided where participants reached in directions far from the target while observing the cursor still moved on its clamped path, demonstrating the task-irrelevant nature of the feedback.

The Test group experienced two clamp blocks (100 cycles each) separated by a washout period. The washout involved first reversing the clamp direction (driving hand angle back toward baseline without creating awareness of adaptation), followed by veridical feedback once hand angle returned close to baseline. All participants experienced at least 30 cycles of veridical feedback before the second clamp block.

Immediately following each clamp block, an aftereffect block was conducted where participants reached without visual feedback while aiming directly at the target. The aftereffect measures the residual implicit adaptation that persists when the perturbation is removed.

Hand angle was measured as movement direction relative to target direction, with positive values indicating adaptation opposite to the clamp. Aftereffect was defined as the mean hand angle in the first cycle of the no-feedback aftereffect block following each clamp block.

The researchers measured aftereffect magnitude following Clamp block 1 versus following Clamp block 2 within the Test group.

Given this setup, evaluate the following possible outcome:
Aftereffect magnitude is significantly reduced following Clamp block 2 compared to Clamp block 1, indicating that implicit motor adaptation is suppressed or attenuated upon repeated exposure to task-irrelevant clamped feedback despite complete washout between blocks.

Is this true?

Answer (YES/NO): YES